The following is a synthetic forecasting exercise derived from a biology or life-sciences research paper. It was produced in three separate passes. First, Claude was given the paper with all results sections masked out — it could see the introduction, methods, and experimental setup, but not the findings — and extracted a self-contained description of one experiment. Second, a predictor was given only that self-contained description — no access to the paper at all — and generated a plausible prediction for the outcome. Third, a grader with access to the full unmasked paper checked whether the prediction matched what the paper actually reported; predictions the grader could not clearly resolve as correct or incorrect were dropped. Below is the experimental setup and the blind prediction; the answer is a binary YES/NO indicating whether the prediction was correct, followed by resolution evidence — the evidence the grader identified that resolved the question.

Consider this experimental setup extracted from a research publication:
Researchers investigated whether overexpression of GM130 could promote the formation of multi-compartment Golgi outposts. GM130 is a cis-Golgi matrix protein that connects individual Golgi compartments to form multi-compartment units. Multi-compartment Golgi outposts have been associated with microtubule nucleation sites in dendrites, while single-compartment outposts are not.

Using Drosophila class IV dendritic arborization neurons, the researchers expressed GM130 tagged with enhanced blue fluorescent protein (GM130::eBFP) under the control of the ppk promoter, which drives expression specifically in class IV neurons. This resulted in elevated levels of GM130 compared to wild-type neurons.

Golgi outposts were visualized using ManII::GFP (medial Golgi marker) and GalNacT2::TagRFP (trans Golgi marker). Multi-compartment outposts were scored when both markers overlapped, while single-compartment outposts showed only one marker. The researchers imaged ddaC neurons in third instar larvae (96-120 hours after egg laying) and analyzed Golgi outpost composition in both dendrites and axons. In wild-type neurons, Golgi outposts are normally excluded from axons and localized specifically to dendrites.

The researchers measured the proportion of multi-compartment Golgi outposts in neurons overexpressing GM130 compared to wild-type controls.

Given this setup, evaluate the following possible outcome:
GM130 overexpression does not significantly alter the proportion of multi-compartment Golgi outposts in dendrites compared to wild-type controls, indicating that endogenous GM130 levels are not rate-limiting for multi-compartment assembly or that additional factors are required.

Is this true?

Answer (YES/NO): NO